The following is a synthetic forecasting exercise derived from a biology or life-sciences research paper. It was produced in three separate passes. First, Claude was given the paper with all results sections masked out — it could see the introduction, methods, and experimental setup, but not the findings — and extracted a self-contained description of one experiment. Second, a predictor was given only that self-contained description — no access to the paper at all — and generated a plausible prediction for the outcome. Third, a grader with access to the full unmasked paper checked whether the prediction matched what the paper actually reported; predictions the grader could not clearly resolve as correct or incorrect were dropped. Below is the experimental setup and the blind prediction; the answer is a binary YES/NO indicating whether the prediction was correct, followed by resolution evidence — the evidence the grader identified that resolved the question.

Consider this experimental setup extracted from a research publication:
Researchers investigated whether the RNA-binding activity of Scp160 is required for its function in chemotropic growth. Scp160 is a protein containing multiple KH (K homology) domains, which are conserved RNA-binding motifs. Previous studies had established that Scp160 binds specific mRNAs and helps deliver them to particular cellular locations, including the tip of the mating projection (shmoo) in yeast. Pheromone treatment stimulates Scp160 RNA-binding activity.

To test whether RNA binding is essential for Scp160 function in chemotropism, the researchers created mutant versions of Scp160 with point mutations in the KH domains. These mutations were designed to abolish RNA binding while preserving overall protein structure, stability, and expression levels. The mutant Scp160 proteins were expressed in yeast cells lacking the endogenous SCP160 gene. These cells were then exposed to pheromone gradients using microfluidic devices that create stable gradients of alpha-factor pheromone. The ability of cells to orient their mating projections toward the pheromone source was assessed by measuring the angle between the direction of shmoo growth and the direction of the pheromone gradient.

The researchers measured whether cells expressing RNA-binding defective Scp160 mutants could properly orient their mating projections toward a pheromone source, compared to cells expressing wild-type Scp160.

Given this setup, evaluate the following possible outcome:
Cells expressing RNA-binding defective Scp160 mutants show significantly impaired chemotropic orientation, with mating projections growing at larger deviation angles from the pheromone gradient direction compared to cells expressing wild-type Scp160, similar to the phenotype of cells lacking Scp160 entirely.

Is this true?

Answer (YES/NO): NO